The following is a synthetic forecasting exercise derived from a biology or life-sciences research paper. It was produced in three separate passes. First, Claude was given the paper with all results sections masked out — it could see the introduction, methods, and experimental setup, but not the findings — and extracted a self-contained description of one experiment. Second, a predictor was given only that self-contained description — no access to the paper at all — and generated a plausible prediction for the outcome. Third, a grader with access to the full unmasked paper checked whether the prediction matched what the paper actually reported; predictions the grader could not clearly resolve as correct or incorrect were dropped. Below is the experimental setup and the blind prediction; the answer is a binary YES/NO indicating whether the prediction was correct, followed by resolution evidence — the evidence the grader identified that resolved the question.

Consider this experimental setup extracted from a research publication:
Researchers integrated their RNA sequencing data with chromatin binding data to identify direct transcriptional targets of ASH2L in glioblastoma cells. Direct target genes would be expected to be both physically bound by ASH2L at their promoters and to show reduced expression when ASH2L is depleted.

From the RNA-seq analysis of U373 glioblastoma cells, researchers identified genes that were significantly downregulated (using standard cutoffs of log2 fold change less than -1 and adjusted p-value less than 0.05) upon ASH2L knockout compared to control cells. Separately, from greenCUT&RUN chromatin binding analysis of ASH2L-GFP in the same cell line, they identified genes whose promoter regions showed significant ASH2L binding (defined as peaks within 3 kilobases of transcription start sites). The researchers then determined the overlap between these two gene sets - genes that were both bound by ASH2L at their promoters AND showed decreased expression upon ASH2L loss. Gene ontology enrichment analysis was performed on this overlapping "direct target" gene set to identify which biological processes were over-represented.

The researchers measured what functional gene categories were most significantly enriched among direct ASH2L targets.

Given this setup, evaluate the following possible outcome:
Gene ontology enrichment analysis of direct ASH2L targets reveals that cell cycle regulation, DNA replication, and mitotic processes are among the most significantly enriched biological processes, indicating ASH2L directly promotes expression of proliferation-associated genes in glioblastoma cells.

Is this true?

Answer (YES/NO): YES